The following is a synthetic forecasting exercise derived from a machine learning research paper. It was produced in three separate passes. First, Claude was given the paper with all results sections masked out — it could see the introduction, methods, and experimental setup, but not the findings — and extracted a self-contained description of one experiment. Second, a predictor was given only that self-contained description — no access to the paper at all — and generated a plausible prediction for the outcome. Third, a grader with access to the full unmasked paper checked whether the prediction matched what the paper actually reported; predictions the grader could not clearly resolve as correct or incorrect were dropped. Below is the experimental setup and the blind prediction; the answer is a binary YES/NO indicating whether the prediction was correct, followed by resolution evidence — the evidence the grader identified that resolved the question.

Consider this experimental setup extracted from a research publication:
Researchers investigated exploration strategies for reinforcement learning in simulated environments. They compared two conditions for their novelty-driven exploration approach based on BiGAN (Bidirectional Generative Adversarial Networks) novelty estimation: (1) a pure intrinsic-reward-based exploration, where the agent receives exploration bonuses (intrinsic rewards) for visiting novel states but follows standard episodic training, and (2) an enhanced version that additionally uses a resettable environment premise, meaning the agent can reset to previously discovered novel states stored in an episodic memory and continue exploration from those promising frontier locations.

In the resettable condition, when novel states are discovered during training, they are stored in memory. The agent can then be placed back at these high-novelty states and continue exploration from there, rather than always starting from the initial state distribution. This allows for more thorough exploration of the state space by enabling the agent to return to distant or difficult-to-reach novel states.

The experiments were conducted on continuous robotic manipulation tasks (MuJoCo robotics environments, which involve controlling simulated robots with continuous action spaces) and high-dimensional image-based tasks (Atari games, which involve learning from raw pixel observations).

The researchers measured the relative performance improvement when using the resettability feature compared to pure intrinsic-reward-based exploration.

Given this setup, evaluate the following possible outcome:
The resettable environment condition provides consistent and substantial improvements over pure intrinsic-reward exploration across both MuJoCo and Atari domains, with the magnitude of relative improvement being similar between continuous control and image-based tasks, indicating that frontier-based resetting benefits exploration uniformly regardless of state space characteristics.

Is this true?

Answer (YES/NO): YES